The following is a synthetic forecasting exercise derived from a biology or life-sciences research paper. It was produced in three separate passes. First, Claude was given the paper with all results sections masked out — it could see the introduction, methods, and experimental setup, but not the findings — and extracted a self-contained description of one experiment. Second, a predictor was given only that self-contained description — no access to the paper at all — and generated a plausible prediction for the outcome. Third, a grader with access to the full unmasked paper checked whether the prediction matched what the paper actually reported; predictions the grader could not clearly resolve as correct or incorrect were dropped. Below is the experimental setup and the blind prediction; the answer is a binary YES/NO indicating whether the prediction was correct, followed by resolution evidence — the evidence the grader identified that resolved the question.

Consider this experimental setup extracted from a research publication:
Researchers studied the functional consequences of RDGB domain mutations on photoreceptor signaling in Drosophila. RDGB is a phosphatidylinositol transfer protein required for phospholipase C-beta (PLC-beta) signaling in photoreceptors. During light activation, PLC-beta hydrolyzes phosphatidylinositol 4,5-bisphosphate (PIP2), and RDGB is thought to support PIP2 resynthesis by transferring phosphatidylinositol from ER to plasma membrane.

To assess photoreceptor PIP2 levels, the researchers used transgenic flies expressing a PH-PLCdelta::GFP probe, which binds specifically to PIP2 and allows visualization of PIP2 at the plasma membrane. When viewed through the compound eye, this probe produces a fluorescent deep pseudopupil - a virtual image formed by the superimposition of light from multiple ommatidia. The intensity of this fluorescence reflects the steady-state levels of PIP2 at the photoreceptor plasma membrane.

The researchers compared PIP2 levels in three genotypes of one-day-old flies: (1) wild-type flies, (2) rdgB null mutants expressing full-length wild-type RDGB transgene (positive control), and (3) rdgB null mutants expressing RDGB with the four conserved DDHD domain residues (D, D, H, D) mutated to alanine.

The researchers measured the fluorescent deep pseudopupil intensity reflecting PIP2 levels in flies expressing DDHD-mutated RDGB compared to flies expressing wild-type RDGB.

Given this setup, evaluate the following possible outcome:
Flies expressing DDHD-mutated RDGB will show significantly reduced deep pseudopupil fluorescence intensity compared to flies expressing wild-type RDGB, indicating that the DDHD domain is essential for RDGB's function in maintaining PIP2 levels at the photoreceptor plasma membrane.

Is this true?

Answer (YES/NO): YES